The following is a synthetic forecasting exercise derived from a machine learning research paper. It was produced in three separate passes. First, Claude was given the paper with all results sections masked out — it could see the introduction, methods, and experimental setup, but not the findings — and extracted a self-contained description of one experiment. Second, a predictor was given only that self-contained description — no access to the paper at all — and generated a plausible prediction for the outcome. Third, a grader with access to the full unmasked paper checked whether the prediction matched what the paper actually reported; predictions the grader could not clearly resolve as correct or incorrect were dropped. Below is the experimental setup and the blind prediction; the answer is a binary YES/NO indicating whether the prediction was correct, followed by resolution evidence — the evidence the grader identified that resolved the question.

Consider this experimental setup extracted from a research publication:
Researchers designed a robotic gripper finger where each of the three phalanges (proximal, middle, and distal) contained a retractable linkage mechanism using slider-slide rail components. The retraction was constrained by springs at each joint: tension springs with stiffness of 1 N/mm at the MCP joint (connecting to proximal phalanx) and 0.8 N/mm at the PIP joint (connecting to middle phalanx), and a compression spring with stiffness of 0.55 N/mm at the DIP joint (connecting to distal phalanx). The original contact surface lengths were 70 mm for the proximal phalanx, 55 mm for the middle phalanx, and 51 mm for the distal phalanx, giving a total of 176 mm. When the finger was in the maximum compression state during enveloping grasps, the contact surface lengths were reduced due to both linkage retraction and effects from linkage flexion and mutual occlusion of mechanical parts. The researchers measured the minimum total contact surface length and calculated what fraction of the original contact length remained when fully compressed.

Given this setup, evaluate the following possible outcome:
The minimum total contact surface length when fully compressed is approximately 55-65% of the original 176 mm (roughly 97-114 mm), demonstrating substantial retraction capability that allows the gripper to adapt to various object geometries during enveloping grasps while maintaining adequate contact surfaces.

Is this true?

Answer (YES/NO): YES